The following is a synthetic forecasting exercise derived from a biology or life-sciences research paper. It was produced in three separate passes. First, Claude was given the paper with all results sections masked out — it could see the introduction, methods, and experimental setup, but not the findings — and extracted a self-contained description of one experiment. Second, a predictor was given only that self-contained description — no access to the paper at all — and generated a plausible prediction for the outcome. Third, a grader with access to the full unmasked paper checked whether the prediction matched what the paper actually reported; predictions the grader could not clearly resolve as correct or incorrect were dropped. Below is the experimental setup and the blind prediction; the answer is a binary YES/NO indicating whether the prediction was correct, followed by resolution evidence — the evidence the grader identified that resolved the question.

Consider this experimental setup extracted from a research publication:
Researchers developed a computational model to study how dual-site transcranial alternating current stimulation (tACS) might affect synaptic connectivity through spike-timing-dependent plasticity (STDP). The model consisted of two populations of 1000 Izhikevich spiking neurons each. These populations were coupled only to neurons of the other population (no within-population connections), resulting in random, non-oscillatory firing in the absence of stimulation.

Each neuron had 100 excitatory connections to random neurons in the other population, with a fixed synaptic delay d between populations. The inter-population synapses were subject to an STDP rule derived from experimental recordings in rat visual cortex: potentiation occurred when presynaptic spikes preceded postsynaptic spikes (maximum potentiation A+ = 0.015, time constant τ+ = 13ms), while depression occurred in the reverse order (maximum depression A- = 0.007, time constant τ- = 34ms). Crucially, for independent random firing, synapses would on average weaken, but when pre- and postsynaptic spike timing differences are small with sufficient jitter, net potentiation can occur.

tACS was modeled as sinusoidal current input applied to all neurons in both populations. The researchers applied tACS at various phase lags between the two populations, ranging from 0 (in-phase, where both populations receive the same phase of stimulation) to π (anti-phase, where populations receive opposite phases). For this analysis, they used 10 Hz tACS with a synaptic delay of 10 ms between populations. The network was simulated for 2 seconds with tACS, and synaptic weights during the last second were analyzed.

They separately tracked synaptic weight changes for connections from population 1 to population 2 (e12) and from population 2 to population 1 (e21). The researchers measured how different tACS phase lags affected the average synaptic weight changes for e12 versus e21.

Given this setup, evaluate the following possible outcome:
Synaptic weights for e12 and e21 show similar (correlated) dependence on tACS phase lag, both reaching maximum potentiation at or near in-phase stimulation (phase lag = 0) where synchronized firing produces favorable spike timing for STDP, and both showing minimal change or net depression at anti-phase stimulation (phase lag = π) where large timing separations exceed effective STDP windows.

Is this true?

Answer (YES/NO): NO